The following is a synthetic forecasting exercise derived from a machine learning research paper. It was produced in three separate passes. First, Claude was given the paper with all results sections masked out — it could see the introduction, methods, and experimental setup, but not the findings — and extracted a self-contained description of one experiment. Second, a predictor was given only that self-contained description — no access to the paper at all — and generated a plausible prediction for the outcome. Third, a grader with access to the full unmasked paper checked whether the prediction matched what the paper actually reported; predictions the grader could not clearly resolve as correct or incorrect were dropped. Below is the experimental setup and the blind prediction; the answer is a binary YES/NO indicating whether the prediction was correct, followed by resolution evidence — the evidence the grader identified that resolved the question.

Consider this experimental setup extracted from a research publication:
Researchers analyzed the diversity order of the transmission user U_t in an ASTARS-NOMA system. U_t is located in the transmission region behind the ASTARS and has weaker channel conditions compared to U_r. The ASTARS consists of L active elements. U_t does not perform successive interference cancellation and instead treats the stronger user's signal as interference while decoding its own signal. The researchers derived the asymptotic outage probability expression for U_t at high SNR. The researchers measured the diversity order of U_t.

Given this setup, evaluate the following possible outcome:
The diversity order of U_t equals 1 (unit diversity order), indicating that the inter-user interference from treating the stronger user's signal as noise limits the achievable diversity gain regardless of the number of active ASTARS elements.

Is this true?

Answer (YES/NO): NO